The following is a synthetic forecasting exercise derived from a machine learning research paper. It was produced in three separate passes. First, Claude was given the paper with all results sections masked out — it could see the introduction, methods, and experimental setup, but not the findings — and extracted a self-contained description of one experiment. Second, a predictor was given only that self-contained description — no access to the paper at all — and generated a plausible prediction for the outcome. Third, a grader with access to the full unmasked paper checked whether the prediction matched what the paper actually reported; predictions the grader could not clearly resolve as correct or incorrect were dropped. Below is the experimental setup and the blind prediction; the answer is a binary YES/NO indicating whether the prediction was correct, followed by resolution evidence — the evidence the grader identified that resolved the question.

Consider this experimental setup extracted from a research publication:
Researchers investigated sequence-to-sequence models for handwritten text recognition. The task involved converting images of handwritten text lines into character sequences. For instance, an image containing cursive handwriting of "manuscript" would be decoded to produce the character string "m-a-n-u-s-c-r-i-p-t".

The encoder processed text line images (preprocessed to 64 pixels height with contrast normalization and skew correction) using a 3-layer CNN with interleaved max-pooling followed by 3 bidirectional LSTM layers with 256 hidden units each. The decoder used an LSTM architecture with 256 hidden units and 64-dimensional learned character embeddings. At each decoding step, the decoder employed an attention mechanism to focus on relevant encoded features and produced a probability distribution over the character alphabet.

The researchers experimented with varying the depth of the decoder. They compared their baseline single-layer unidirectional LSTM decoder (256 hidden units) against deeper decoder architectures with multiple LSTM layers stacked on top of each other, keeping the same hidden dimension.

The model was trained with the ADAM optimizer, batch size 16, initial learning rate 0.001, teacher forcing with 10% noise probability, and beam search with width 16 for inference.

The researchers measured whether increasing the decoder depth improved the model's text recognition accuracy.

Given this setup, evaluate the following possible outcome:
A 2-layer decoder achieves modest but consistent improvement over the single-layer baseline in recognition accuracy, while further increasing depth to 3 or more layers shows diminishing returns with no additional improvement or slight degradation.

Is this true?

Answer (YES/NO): NO